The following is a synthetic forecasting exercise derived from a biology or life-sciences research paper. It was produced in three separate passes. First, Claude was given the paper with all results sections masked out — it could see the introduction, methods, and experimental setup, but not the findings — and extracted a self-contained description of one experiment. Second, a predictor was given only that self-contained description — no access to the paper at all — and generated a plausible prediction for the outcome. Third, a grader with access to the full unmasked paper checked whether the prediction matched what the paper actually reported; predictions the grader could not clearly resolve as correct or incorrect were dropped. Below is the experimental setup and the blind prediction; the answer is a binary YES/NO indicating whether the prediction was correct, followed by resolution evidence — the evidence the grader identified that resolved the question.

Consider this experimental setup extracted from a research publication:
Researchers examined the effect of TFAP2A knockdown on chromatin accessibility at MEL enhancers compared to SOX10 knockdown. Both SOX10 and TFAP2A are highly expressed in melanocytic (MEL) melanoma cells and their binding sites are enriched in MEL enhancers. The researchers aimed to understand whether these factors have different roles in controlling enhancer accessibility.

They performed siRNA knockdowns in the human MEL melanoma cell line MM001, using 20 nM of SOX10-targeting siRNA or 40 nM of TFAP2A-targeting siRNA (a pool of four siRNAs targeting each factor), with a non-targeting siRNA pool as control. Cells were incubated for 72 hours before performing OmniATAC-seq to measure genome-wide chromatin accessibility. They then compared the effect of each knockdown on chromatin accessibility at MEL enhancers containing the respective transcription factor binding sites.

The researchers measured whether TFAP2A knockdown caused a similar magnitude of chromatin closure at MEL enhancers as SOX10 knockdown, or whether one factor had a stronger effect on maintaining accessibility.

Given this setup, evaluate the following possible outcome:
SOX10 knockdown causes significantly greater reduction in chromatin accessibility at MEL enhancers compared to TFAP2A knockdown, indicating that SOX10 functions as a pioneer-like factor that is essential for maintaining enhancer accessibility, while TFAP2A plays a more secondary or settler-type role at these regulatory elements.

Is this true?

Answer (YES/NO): YES